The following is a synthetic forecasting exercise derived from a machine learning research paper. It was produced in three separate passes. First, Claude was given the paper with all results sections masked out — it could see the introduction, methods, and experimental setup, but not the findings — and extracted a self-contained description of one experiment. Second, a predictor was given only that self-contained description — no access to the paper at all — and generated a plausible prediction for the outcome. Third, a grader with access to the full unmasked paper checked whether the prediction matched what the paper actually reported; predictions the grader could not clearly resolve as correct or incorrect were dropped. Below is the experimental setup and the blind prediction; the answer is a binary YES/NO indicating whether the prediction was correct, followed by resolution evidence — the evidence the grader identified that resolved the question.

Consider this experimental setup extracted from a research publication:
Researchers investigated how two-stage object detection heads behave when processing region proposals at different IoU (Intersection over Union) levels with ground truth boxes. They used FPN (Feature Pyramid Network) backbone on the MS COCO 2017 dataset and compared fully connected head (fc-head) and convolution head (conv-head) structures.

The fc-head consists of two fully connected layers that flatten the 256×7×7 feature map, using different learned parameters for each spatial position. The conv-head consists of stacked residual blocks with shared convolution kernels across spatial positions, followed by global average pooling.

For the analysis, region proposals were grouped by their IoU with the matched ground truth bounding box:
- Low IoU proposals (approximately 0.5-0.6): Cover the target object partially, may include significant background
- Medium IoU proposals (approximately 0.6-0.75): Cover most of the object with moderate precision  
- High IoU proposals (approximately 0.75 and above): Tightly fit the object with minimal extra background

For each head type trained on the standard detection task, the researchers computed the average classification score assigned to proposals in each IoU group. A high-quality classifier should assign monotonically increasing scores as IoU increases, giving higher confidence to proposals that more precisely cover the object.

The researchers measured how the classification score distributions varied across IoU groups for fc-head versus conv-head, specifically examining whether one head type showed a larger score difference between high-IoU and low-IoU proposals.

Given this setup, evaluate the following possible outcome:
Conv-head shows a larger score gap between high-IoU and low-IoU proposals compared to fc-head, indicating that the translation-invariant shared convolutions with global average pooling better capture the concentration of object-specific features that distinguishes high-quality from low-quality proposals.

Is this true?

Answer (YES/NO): NO